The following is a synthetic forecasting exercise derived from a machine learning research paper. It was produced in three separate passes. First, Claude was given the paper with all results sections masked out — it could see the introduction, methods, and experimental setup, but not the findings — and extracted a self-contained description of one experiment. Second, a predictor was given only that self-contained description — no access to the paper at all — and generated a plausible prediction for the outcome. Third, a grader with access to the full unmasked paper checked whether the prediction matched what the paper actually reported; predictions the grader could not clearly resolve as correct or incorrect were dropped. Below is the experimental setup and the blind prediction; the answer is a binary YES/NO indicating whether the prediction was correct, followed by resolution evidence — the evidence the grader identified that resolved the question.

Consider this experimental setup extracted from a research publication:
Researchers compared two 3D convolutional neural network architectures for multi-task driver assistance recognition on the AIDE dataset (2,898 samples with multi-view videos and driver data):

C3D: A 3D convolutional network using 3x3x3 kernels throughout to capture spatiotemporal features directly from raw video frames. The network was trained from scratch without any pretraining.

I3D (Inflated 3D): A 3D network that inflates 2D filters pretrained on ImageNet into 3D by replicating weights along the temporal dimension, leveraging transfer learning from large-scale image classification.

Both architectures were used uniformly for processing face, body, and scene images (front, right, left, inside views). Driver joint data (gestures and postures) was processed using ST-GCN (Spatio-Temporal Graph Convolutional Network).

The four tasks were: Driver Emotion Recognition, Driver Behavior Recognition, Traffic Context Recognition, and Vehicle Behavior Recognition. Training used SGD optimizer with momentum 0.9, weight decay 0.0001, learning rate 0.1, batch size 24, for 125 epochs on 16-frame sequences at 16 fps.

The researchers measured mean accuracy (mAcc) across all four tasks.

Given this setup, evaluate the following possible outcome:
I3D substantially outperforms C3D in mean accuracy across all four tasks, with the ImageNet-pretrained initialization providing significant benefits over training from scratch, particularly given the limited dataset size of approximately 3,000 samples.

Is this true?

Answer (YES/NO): NO